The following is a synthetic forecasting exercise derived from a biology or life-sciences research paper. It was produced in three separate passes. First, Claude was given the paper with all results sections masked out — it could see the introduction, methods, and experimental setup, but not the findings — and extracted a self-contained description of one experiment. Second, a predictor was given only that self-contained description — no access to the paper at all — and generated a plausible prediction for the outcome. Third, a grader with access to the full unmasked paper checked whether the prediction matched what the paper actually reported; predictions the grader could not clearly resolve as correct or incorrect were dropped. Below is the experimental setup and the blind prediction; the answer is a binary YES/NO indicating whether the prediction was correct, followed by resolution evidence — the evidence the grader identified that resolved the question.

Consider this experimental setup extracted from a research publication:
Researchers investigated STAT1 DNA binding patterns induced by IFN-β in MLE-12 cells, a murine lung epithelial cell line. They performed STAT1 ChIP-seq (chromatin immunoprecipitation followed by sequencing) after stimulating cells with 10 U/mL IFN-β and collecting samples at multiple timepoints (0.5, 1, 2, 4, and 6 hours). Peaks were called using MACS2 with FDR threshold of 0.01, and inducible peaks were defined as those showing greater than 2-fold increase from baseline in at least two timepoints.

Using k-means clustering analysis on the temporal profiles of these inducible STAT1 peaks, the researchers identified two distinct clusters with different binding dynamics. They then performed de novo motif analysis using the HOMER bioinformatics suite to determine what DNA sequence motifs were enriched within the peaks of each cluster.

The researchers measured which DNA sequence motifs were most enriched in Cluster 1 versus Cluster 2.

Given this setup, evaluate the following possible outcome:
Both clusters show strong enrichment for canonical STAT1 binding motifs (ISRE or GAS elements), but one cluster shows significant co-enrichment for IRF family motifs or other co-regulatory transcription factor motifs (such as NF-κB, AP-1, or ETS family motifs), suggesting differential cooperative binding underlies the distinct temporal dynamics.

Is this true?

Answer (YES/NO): NO